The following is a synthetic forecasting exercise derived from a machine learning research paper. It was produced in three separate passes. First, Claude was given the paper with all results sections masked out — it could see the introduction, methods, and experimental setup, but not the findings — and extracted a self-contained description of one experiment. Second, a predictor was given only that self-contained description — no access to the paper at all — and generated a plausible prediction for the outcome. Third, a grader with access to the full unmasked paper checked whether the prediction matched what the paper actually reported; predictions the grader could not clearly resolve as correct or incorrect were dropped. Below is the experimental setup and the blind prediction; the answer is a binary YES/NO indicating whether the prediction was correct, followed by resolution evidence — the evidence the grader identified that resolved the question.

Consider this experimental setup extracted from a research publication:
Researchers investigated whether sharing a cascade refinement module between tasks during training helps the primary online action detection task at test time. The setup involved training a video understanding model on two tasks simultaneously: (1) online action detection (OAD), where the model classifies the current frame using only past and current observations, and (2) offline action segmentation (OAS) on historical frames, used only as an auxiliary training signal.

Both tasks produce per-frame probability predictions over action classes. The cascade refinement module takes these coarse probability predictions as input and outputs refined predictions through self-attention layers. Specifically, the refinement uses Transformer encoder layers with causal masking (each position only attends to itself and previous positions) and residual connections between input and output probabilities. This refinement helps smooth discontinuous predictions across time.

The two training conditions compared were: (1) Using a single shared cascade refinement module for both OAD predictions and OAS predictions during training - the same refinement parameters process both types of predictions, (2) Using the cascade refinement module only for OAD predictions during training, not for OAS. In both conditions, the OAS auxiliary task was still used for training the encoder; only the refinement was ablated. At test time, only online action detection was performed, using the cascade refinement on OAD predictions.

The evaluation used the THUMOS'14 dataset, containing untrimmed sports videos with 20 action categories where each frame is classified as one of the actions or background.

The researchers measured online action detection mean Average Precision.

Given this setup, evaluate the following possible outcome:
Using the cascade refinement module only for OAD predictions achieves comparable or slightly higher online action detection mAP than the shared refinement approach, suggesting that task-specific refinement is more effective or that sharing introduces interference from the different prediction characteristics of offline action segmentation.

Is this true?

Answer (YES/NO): NO